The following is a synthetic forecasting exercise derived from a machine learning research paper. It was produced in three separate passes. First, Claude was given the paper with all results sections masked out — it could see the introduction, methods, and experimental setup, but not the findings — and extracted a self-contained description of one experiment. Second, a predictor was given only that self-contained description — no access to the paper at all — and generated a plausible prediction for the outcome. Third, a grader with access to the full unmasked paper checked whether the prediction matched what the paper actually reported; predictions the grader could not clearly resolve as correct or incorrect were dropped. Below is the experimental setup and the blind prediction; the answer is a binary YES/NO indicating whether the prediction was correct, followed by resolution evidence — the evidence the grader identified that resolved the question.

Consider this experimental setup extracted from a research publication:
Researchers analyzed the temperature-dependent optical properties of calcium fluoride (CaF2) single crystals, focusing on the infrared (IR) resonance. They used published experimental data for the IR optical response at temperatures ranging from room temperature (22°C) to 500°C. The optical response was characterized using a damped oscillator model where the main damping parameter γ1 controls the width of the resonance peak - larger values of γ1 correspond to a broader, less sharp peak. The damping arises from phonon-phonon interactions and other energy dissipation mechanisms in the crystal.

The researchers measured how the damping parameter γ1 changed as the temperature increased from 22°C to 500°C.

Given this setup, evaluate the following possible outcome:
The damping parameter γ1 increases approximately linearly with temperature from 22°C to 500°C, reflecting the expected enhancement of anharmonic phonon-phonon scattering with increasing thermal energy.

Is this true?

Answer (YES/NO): NO